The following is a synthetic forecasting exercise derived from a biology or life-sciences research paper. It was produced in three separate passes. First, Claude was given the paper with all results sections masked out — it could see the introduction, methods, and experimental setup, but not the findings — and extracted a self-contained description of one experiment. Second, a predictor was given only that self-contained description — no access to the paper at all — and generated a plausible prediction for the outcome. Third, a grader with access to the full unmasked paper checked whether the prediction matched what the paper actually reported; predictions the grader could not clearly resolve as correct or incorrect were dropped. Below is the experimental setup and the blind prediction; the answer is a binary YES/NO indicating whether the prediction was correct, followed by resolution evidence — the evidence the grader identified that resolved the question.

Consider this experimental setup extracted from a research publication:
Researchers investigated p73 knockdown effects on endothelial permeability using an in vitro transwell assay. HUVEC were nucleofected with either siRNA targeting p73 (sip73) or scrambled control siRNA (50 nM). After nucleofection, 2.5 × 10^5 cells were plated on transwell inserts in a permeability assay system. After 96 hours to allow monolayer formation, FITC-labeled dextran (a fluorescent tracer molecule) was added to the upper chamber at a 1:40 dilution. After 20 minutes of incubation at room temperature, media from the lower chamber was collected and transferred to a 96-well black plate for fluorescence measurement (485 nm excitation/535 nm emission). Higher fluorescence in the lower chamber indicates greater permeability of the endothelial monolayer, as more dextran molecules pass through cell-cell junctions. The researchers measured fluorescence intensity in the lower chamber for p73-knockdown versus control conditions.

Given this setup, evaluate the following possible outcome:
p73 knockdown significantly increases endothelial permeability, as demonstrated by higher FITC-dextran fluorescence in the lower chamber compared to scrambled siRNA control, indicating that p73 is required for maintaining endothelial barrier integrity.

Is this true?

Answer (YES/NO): YES